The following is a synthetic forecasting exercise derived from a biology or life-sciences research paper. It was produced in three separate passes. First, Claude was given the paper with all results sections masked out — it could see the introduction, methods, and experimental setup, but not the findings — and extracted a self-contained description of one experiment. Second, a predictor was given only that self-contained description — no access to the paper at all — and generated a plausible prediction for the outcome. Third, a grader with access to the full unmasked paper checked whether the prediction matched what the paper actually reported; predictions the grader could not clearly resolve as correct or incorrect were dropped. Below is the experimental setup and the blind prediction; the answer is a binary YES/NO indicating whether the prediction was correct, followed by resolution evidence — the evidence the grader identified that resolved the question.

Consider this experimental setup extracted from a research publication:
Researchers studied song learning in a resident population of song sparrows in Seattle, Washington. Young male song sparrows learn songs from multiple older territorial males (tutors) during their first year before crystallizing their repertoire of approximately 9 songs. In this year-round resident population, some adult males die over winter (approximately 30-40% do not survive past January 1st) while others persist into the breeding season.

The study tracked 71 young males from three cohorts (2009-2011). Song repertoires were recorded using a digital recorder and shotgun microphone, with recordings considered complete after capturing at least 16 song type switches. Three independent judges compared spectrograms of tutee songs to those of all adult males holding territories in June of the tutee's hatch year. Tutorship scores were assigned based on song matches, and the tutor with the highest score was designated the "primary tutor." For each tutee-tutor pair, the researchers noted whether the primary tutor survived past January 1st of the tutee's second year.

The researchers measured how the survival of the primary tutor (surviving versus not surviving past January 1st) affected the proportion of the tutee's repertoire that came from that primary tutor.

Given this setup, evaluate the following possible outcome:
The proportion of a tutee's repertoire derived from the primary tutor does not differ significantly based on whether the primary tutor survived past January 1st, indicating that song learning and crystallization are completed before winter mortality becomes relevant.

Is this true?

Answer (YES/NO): NO